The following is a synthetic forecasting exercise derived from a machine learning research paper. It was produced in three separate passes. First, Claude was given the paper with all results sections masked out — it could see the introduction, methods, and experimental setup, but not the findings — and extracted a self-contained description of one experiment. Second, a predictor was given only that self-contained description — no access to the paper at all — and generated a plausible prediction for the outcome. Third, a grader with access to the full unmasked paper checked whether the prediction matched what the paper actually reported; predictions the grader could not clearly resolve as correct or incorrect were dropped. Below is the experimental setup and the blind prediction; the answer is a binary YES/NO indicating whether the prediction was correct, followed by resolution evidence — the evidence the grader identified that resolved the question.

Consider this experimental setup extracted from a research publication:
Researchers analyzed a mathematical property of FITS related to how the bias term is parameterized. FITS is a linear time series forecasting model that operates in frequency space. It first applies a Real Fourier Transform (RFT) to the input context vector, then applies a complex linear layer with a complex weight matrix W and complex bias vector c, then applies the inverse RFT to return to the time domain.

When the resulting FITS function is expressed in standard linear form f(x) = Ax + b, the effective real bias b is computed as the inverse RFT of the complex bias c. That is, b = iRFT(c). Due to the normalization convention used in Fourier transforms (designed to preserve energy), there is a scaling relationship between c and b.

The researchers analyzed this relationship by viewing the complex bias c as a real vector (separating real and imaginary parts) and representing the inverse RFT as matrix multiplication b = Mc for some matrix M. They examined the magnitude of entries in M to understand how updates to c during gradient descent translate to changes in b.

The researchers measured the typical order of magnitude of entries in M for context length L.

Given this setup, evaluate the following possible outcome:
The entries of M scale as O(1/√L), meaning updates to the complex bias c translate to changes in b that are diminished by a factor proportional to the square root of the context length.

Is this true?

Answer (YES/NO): YES